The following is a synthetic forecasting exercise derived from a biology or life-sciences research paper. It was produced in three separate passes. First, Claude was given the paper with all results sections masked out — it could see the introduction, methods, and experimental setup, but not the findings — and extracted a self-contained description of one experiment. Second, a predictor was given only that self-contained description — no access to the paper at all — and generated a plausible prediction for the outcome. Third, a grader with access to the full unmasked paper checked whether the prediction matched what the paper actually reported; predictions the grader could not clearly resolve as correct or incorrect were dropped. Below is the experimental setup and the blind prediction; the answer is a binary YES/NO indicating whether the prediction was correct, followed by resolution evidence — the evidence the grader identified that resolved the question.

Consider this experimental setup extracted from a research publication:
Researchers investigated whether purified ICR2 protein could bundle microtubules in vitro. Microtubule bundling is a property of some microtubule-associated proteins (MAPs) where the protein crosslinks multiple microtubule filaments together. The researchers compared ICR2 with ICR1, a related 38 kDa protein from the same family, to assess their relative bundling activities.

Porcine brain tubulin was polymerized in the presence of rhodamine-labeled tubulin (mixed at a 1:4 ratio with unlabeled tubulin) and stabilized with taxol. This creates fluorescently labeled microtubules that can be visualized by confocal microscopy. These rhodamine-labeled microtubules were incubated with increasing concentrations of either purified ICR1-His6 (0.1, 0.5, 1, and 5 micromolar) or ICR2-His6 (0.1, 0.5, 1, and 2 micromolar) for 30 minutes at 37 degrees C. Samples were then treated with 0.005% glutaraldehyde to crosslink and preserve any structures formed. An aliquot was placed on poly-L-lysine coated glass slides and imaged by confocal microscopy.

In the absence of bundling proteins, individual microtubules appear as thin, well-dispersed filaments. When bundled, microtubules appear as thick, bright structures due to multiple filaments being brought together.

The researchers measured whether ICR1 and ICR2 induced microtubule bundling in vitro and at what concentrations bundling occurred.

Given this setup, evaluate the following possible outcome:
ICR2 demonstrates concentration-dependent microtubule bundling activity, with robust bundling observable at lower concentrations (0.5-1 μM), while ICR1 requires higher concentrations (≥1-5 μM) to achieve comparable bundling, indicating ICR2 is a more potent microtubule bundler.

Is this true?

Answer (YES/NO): NO